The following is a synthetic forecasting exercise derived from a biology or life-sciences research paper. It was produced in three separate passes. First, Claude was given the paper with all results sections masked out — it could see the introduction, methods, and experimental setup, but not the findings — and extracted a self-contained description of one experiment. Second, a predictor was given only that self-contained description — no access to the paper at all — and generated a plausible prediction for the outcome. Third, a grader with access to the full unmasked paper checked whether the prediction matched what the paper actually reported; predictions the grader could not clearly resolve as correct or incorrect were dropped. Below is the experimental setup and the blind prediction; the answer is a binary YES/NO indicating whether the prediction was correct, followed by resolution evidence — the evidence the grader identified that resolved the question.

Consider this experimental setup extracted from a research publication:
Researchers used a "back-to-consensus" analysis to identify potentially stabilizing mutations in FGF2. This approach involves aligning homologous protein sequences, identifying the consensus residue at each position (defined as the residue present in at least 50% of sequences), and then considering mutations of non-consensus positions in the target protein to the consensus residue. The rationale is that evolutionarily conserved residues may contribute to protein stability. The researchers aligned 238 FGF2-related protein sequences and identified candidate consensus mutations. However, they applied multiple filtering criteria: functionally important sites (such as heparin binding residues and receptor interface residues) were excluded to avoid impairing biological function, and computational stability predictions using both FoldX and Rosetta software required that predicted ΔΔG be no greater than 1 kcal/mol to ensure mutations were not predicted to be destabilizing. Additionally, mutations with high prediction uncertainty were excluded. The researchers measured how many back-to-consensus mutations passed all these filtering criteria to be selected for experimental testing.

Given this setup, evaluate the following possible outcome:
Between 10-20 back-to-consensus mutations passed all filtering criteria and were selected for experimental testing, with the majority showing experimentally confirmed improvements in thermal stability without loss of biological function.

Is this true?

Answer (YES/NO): NO